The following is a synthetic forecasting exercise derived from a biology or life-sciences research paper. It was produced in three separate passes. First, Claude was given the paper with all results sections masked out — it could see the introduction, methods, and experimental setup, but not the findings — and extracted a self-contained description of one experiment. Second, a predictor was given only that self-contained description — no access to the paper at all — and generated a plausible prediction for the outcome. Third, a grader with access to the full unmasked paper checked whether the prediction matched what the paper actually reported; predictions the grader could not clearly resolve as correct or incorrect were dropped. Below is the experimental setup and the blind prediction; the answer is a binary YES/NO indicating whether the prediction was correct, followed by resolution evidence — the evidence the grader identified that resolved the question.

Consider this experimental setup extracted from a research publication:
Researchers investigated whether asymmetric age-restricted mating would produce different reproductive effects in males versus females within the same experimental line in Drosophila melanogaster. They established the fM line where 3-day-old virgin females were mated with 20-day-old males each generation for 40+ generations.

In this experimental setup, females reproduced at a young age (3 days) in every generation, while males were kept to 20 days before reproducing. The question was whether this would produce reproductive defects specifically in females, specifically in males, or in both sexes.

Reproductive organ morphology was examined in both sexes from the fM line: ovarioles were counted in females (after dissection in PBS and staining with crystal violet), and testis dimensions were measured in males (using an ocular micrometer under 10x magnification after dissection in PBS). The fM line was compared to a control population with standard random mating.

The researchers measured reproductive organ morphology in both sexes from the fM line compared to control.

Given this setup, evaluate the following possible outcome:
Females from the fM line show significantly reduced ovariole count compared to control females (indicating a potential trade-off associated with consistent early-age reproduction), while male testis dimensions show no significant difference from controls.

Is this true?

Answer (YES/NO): YES